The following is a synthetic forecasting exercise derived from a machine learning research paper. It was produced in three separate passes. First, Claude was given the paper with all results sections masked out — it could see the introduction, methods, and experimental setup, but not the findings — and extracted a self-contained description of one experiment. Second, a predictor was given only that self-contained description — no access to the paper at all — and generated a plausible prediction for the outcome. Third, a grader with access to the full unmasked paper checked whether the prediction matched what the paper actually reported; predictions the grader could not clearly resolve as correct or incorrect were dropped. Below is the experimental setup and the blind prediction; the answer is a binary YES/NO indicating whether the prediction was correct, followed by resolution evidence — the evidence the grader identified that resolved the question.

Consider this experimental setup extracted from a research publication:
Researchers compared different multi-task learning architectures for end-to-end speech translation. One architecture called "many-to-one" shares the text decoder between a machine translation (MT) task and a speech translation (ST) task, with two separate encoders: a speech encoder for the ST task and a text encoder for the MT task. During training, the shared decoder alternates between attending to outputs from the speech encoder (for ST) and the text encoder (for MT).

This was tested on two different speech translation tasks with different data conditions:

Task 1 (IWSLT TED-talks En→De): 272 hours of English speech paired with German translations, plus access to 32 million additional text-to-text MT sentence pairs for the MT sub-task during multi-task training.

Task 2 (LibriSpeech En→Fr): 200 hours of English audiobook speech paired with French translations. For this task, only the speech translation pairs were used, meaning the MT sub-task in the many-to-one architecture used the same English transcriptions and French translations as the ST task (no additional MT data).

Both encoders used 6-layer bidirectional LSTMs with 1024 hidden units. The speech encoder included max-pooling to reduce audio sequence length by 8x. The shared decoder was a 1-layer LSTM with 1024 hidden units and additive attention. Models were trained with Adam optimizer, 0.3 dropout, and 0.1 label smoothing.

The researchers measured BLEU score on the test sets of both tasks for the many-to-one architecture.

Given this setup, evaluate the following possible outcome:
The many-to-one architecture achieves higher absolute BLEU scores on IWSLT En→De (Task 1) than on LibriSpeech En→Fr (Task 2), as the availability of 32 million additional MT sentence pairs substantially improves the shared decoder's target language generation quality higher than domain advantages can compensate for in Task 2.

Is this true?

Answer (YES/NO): YES